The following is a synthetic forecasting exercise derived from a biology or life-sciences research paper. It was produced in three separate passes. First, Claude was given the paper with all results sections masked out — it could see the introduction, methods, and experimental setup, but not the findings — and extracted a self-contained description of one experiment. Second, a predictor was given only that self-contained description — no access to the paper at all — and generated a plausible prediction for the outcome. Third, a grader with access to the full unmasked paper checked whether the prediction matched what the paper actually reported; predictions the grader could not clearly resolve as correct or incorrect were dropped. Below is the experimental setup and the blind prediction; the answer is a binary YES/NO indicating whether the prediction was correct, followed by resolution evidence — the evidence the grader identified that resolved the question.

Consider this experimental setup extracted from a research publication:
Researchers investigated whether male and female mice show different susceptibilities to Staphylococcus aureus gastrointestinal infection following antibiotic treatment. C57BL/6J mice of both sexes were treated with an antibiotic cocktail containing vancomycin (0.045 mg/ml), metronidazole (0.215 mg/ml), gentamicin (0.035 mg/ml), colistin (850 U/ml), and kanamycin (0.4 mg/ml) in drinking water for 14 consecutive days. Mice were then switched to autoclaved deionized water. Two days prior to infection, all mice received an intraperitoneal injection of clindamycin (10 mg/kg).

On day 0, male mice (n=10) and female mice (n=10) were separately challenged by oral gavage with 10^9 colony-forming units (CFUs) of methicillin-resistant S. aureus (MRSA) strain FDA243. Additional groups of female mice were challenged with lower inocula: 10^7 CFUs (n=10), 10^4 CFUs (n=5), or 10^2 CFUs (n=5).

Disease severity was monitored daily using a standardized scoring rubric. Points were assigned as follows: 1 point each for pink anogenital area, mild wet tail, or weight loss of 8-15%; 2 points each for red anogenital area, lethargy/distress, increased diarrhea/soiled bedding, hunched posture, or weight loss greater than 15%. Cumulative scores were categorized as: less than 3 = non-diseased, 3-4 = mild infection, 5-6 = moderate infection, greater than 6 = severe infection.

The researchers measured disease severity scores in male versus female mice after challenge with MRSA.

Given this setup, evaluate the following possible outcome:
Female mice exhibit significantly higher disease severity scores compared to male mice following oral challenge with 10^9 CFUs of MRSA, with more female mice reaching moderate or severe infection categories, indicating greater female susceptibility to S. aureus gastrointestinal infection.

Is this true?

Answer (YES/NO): NO